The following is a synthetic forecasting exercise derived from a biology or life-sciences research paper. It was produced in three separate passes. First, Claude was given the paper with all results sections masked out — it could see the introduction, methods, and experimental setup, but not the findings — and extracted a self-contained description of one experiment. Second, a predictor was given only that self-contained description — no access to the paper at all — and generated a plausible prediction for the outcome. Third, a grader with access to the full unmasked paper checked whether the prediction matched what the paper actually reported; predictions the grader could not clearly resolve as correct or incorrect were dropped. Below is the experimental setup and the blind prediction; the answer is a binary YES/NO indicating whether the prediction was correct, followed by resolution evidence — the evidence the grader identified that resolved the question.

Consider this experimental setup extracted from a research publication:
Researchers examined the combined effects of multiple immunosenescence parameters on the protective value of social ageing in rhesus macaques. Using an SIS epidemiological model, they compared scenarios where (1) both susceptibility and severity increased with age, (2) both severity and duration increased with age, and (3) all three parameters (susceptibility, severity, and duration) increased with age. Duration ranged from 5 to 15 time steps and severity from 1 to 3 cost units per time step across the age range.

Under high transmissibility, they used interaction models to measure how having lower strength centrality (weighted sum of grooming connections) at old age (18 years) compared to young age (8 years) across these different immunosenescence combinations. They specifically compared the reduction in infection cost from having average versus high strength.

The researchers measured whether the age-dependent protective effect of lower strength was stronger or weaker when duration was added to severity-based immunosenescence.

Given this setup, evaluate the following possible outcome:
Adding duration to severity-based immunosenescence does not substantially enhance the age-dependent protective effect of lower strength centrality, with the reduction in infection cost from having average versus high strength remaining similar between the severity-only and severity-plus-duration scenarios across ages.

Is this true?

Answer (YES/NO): NO